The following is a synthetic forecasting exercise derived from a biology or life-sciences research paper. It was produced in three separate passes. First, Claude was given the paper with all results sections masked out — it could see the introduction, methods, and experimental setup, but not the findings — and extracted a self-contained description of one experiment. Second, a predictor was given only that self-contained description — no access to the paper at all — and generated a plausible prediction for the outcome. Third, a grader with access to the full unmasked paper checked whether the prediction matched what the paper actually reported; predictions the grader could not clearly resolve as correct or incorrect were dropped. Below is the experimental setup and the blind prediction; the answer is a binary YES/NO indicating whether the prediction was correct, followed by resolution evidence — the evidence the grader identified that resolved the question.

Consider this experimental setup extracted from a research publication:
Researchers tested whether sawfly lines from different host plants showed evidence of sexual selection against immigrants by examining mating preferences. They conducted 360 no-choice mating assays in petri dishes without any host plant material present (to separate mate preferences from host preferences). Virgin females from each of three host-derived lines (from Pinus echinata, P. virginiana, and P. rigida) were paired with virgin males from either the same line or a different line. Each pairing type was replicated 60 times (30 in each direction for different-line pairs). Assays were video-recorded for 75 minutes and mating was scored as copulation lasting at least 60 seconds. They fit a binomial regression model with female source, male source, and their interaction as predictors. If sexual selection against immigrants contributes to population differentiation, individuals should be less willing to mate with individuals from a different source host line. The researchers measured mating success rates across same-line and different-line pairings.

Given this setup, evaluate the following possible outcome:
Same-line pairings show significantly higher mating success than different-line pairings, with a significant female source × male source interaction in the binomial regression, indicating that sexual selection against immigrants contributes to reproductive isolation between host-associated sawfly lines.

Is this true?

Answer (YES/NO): NO